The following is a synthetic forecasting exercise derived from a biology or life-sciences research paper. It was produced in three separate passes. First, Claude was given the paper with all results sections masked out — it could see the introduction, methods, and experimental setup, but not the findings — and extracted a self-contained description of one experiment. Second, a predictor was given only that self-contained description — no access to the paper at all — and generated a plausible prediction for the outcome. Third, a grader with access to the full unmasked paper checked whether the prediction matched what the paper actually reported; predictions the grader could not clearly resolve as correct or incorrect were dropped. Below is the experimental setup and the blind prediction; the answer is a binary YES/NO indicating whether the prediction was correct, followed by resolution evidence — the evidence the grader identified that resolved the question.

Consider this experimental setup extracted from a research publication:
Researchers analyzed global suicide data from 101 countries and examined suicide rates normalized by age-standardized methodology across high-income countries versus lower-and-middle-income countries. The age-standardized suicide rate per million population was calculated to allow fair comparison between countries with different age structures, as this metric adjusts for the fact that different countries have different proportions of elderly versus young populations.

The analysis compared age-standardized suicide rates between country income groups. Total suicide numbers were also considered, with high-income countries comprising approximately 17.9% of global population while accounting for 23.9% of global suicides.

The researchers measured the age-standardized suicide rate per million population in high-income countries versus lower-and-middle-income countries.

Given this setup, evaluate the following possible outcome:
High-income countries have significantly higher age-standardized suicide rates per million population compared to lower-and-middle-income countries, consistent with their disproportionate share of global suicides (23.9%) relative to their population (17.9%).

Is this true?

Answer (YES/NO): YES